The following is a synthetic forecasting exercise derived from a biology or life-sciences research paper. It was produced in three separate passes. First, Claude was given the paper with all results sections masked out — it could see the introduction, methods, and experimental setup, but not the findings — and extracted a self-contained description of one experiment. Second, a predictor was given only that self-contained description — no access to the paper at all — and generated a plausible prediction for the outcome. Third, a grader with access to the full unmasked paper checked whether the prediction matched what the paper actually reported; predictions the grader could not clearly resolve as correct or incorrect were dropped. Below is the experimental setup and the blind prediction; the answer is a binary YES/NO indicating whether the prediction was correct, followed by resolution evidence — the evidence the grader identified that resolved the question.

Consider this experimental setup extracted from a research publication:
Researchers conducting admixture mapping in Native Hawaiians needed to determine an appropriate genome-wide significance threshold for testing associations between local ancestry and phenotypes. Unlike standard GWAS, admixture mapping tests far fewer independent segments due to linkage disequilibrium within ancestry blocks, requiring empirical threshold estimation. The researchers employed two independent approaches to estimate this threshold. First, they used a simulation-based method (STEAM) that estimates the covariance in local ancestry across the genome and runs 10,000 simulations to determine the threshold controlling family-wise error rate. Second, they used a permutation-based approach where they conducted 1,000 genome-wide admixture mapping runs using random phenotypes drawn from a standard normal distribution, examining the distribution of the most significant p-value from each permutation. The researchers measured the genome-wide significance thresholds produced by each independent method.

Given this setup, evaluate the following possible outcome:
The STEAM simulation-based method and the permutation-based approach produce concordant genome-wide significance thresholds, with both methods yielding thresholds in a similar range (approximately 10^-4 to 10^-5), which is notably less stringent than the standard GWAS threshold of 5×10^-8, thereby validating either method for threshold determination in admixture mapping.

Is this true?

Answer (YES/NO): YES